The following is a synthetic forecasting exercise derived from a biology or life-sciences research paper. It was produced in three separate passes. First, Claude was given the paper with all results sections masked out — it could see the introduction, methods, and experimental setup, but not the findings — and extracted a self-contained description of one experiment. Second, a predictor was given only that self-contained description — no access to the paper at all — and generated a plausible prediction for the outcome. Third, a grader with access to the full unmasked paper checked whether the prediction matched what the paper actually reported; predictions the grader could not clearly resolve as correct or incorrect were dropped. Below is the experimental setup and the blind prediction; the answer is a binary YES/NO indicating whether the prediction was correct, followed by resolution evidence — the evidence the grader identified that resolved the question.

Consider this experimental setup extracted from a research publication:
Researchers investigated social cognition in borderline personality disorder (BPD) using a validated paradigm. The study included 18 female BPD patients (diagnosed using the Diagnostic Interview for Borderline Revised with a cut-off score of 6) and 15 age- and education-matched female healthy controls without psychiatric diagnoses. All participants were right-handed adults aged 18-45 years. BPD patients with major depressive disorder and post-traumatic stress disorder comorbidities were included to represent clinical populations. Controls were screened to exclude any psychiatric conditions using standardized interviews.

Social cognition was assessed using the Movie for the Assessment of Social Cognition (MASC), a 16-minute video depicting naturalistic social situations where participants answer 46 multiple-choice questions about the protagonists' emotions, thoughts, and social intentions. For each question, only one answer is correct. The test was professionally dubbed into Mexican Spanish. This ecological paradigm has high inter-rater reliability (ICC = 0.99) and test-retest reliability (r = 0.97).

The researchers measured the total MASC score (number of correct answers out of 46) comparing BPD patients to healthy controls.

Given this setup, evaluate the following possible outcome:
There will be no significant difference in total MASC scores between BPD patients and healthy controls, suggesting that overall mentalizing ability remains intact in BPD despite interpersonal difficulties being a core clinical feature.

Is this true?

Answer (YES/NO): YES